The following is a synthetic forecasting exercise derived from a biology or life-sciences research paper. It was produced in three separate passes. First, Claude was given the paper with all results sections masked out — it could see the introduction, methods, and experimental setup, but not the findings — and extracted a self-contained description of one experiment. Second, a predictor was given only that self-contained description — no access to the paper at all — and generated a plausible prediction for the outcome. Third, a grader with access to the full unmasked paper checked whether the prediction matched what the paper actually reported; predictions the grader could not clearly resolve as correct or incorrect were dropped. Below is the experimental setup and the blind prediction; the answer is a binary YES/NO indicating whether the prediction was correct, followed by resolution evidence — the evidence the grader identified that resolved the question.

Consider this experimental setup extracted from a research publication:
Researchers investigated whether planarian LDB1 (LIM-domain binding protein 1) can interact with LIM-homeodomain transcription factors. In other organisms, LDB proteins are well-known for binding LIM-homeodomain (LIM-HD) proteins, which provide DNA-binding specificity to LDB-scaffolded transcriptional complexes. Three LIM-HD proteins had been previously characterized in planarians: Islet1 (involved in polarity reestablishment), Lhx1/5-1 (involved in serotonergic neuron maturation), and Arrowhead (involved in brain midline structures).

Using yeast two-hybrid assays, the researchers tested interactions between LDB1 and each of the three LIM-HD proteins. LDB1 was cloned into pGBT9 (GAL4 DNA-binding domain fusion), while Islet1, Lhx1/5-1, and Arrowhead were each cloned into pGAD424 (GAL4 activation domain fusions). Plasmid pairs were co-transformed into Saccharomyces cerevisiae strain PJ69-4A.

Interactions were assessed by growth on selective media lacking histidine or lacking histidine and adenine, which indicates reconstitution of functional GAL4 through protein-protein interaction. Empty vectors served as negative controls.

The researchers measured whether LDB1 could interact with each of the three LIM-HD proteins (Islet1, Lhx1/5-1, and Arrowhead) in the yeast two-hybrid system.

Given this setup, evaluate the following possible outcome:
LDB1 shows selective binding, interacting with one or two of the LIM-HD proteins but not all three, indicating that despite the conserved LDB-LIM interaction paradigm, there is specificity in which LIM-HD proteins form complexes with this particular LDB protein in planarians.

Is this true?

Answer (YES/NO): NO